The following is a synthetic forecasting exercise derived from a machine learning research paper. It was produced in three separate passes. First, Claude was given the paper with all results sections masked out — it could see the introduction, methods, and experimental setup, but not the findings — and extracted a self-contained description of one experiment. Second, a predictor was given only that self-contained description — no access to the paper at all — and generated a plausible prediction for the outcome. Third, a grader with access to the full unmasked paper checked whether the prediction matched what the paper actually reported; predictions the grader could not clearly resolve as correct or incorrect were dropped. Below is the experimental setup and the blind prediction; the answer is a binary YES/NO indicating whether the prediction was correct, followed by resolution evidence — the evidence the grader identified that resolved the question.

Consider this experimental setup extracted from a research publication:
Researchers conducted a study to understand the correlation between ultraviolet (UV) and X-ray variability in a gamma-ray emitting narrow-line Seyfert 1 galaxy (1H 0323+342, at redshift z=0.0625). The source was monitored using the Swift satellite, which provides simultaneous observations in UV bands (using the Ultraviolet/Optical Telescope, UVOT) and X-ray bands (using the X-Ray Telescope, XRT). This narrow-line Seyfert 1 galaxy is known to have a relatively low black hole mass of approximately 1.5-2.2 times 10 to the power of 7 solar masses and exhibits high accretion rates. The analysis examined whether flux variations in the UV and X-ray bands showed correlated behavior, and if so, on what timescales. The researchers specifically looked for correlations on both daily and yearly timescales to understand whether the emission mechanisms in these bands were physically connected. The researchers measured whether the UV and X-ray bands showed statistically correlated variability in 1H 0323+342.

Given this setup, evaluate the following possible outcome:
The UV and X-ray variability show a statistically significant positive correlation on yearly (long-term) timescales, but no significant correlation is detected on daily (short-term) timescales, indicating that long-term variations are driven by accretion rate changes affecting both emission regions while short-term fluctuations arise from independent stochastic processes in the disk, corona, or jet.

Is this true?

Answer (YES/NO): NO